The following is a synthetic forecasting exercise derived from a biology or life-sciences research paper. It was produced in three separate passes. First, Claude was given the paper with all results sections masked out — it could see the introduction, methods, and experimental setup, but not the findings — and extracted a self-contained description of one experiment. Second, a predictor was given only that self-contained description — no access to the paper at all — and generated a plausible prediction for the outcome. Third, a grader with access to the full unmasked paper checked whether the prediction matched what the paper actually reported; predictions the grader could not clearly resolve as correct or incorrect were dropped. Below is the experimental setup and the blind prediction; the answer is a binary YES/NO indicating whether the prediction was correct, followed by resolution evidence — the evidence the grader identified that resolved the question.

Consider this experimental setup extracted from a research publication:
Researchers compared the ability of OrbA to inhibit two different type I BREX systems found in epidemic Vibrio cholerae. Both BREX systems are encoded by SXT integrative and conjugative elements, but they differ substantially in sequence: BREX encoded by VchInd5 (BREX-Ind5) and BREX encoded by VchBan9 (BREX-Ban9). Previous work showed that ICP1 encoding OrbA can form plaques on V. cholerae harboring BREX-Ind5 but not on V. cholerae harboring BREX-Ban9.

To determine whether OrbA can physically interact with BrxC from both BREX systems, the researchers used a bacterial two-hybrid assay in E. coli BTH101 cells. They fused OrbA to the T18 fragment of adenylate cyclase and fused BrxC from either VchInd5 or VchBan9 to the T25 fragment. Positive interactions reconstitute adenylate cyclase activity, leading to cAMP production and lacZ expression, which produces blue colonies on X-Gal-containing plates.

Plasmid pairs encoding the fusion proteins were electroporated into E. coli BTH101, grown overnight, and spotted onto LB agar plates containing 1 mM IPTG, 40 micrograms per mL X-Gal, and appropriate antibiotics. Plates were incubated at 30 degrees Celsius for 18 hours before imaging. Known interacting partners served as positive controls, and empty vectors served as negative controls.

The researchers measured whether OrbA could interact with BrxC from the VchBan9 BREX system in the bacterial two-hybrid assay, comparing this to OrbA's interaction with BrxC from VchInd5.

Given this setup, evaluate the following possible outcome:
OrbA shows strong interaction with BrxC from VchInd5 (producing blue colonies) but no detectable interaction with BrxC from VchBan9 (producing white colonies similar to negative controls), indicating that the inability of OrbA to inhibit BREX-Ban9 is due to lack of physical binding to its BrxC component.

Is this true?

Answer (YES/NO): YES